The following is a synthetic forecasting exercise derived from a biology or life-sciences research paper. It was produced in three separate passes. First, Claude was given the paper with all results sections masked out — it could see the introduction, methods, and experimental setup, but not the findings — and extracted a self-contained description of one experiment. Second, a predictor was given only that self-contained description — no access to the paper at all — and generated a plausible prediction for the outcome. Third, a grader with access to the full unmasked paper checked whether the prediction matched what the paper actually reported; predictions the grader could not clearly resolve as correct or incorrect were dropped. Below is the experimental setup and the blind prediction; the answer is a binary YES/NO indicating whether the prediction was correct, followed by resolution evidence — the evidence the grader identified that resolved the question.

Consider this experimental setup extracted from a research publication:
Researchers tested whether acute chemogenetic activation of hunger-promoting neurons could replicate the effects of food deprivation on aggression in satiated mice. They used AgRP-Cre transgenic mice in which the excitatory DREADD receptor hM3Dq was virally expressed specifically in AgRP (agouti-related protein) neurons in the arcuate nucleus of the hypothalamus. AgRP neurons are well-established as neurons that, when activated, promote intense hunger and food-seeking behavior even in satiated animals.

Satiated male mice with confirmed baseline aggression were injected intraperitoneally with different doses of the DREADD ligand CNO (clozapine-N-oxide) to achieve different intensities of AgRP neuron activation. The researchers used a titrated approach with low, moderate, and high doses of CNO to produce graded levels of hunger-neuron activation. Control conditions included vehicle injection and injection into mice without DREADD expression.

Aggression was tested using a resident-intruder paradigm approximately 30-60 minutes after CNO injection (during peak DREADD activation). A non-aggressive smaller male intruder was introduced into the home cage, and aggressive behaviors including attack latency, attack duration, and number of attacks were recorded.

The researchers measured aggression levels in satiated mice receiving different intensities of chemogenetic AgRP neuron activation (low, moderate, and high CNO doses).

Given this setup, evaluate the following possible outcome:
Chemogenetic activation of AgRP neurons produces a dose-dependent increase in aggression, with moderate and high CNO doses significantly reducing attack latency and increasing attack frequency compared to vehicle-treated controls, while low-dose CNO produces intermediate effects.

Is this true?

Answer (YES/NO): NO